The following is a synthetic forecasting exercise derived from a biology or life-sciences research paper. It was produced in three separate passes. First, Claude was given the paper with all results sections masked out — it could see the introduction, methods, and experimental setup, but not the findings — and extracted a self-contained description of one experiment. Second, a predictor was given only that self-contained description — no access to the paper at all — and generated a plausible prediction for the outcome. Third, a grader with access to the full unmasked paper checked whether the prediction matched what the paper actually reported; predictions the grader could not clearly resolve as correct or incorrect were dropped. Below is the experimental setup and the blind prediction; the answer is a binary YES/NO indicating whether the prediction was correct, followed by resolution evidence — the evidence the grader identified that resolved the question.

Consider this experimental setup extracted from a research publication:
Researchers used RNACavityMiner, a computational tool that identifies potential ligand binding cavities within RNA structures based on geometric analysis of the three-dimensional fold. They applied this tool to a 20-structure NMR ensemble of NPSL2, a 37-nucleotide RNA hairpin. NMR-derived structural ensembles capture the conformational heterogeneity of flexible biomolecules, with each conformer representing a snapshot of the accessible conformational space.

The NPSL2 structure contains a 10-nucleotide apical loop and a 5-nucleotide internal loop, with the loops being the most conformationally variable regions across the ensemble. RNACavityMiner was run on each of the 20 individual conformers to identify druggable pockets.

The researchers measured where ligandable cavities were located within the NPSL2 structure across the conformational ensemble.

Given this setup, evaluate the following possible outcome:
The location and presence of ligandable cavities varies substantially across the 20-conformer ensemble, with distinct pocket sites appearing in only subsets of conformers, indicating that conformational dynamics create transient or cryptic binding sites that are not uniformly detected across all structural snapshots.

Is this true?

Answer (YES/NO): YES